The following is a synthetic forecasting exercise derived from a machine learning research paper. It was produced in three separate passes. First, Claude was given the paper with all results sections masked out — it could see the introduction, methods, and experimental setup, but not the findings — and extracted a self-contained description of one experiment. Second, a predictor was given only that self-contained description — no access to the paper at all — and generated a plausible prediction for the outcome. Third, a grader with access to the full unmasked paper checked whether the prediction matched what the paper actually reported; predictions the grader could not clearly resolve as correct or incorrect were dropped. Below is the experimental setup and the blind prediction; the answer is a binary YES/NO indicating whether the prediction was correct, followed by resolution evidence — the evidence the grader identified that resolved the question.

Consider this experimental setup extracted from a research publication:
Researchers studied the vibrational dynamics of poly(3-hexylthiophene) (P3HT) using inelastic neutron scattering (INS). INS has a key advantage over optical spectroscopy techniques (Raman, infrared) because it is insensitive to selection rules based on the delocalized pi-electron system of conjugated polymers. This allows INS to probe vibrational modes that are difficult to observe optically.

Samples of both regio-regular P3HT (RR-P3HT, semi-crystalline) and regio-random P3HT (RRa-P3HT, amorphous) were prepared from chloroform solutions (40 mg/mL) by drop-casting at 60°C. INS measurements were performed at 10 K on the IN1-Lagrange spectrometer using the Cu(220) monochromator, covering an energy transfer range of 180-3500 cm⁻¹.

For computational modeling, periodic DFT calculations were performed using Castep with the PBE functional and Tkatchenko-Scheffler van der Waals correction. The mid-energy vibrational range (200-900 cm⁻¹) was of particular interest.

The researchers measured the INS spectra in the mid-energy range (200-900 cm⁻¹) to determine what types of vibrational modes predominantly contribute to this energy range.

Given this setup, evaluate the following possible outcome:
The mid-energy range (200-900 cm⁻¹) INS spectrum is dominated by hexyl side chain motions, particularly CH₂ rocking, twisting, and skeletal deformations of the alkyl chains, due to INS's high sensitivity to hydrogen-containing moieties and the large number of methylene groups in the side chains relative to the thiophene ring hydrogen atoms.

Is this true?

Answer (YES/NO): NO